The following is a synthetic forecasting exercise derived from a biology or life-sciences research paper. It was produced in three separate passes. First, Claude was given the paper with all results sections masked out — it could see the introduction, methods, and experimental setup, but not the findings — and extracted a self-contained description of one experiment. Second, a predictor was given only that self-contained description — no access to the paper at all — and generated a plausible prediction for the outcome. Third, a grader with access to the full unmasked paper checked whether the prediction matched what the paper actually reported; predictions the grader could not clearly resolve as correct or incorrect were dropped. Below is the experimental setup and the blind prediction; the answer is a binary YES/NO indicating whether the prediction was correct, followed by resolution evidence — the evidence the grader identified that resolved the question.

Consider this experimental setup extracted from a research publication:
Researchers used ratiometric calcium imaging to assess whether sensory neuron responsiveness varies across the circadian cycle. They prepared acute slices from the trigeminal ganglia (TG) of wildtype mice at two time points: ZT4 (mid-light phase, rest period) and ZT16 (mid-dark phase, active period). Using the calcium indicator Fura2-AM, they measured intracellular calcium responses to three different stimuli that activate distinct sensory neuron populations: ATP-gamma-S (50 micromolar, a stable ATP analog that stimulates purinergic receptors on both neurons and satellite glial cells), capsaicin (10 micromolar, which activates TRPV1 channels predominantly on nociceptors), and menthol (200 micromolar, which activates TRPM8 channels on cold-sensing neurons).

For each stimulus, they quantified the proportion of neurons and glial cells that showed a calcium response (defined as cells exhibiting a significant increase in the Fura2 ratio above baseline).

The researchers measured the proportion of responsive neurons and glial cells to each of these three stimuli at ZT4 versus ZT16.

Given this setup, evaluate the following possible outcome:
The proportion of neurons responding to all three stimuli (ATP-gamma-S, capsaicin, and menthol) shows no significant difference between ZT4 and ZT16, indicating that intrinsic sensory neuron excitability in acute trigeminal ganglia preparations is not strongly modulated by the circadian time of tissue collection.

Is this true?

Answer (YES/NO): NO